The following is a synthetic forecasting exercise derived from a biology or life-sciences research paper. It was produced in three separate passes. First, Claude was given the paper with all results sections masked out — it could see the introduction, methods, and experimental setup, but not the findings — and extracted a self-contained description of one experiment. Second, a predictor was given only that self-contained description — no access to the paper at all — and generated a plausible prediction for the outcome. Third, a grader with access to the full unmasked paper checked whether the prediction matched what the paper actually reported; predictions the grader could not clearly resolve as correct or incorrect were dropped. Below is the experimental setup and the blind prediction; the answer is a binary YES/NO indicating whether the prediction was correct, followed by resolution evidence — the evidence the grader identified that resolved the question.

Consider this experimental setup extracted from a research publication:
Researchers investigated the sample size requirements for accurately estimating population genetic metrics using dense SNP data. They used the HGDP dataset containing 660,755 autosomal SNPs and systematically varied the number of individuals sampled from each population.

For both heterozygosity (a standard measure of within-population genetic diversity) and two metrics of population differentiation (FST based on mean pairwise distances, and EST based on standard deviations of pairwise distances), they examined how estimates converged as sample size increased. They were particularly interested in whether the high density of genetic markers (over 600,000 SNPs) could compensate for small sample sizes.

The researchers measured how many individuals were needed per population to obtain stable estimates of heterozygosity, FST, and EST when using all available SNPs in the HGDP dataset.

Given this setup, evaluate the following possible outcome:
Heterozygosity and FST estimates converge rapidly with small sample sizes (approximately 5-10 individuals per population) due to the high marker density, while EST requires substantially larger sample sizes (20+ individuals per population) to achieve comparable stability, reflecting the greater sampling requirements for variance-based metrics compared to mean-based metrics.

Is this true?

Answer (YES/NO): NO